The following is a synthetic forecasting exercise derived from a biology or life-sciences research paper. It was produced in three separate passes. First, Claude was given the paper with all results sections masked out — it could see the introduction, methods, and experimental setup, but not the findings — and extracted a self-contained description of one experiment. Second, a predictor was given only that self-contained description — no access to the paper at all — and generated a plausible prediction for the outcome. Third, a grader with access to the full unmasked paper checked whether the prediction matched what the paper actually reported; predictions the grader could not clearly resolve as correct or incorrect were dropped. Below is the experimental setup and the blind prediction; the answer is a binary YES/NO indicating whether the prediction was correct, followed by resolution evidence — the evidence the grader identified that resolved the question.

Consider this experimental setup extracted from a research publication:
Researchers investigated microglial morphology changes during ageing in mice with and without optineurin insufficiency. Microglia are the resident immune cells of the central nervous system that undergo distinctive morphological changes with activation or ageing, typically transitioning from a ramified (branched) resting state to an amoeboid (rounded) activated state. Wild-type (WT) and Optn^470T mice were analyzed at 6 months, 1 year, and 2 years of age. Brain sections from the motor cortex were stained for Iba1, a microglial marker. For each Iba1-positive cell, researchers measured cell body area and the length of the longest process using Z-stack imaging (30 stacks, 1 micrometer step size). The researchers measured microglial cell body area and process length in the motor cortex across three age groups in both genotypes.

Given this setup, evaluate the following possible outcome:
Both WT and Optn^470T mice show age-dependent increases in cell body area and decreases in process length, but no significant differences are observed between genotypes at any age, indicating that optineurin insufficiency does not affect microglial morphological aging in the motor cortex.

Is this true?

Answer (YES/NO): NO